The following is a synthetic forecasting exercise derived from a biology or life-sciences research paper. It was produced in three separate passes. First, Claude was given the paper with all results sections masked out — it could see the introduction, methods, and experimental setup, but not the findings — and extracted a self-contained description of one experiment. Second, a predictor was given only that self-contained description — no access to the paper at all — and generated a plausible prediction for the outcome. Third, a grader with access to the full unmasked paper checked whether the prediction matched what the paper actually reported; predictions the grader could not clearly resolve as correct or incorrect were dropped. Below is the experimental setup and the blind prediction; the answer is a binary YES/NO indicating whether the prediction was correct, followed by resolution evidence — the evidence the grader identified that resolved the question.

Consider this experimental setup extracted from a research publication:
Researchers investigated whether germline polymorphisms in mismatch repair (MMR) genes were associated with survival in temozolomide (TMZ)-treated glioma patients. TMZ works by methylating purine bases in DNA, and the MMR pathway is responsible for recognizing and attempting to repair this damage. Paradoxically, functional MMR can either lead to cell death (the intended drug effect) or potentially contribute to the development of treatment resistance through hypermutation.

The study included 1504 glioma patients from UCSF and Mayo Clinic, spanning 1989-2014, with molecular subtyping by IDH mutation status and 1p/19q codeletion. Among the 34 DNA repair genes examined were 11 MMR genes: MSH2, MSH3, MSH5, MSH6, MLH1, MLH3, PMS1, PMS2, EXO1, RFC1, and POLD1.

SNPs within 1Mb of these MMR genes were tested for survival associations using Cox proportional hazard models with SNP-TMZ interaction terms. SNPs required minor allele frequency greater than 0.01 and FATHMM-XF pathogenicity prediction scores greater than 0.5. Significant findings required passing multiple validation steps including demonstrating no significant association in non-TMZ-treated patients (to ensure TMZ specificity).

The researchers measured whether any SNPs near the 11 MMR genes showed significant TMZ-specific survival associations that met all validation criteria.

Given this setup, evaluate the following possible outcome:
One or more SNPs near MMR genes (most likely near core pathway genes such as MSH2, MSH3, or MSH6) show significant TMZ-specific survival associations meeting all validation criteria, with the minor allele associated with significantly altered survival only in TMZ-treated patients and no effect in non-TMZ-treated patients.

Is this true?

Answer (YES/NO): YES